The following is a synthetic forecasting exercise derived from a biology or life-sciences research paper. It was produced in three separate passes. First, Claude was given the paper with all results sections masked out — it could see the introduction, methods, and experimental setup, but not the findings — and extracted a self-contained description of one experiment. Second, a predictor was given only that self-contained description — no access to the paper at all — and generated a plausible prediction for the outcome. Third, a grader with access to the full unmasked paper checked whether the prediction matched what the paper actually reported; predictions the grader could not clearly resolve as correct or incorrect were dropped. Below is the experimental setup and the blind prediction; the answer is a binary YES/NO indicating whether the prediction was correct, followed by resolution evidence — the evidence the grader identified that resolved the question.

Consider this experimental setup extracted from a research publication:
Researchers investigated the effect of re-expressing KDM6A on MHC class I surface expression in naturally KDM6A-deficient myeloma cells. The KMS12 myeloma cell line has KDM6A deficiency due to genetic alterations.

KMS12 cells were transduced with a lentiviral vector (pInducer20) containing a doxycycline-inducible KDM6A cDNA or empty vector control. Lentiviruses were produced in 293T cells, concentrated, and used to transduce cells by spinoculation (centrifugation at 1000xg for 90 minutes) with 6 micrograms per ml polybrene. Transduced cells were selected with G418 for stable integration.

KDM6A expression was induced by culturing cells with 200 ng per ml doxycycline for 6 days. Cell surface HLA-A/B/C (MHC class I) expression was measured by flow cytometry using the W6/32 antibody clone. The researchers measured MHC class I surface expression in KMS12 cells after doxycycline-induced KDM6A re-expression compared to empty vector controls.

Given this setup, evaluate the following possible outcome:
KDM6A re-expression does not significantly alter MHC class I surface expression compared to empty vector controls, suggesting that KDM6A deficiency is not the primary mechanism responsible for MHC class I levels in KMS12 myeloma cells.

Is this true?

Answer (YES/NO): NO